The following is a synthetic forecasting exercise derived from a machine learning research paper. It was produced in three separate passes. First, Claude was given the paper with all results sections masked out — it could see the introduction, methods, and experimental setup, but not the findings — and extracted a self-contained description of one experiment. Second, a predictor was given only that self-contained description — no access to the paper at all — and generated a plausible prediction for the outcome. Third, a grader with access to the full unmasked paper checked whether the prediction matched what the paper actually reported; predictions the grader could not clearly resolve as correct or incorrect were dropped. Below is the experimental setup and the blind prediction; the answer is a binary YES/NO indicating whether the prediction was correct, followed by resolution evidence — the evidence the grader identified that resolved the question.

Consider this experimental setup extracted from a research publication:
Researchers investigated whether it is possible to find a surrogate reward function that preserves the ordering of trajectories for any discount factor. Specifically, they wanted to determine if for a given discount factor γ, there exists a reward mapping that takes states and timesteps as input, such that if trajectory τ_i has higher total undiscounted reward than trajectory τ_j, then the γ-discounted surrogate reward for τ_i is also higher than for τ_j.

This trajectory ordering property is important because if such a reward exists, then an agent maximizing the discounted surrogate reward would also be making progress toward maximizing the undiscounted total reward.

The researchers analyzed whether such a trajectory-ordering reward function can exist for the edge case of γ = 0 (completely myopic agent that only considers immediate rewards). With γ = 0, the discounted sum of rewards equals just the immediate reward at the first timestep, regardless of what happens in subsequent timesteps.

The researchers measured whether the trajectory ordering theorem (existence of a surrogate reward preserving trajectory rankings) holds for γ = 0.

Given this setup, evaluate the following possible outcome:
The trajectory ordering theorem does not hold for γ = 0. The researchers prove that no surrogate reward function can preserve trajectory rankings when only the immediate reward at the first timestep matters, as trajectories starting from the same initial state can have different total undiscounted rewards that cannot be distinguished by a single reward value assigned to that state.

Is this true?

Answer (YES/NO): YES